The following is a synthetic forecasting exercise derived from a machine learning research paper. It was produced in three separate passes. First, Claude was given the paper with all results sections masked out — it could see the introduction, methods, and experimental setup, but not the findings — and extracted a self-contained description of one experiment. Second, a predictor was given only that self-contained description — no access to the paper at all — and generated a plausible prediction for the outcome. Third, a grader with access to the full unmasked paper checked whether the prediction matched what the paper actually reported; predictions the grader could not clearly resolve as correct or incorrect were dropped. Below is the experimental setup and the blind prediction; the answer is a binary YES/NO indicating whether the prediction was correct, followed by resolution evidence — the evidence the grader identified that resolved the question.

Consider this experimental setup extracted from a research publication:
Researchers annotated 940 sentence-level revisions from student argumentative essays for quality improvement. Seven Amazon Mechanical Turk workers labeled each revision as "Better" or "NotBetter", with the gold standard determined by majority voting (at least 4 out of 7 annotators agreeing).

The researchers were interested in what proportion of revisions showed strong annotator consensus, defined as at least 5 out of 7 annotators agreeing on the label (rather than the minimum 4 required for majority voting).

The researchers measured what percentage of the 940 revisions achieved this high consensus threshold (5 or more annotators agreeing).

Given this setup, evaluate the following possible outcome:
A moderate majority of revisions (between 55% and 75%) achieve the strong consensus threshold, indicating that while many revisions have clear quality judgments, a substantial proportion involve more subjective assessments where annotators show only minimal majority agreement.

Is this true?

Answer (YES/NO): NO